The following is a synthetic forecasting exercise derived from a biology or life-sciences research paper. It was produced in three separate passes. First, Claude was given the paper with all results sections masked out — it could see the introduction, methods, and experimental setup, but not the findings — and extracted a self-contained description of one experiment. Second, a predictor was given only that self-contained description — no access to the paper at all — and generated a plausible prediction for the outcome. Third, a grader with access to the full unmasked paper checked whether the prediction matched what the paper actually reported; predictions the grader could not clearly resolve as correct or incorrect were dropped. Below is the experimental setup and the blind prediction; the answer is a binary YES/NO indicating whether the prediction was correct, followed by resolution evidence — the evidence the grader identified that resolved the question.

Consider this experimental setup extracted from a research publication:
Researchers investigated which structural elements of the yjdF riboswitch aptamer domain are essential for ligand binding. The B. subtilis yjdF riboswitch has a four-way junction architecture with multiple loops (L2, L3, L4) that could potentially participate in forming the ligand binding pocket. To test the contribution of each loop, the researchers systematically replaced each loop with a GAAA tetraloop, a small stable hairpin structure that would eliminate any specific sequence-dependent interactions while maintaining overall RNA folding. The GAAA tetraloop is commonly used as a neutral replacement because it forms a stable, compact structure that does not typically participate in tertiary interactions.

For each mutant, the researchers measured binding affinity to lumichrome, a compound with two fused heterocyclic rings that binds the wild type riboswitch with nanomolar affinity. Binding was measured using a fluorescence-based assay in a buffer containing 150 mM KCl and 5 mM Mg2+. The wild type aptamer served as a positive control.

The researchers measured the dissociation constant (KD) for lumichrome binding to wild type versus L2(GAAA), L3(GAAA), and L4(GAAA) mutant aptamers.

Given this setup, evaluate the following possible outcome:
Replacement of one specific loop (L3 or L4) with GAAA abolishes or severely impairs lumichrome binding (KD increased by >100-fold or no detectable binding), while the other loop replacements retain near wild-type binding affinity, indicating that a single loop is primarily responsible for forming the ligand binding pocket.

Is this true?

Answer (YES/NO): NO